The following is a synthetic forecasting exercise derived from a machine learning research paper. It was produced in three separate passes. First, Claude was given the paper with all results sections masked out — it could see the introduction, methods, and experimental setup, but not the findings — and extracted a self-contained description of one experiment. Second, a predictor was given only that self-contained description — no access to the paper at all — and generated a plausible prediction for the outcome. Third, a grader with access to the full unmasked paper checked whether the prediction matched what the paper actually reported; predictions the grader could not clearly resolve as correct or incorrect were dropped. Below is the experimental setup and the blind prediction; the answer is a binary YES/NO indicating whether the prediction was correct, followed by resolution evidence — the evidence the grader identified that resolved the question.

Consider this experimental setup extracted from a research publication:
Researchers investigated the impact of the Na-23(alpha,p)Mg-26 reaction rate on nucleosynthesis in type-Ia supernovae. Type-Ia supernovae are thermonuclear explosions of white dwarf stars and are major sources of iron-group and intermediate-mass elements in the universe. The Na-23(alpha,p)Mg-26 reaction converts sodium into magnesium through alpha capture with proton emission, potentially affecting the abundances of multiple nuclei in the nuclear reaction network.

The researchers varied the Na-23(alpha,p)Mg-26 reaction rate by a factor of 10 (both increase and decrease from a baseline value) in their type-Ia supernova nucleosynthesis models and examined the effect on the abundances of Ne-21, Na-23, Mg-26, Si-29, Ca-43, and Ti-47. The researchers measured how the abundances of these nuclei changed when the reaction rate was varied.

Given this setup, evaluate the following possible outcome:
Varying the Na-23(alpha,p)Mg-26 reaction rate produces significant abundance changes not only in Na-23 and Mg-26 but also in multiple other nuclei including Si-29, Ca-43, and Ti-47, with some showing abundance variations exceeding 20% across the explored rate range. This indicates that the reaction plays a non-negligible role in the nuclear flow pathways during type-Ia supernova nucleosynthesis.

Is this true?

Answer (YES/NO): YES